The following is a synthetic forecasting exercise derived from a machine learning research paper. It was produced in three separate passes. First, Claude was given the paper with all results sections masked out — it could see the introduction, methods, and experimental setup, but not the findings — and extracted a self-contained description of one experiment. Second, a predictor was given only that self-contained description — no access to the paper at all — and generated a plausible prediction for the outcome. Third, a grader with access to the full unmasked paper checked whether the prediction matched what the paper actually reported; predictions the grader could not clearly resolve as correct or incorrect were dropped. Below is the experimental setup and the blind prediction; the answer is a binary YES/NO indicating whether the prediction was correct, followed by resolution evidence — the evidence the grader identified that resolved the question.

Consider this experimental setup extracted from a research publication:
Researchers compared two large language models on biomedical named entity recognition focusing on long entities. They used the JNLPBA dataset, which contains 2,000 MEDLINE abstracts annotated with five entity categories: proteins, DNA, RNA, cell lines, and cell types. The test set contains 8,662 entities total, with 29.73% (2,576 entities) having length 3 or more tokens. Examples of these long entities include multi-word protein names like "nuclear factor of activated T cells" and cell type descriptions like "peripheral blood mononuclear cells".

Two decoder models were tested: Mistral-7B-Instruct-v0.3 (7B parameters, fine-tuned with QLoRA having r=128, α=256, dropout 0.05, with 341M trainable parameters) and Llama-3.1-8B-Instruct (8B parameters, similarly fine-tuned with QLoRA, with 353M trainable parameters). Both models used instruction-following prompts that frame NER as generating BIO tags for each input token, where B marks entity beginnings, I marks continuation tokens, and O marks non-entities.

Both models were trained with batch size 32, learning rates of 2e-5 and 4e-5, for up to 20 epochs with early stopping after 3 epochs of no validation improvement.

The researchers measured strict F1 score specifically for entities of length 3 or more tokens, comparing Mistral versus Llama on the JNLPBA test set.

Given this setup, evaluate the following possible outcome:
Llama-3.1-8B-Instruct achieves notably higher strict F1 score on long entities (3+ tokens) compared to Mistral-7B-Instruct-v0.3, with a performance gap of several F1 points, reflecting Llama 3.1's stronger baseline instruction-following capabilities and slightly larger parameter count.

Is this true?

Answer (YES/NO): NO